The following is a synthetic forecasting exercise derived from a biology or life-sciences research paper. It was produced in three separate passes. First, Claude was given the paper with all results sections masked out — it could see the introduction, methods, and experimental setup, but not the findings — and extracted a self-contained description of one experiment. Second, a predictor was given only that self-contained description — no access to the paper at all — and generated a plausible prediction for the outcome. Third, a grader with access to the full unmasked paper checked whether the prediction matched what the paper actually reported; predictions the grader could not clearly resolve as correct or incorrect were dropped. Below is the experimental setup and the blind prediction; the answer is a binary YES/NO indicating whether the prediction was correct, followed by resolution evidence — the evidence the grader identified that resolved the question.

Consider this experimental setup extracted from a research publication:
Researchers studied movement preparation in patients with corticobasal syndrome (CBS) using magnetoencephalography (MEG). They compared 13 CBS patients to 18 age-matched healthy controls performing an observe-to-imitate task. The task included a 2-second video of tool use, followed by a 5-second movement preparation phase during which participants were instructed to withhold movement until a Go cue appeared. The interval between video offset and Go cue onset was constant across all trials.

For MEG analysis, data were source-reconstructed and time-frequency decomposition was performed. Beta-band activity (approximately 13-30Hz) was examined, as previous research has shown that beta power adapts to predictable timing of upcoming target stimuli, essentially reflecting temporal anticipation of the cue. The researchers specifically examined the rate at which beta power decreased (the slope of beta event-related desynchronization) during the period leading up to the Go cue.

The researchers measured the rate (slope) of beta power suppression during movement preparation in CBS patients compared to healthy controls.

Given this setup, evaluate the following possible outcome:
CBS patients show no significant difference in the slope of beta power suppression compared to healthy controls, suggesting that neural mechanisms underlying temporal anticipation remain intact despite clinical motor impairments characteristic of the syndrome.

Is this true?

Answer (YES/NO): NO